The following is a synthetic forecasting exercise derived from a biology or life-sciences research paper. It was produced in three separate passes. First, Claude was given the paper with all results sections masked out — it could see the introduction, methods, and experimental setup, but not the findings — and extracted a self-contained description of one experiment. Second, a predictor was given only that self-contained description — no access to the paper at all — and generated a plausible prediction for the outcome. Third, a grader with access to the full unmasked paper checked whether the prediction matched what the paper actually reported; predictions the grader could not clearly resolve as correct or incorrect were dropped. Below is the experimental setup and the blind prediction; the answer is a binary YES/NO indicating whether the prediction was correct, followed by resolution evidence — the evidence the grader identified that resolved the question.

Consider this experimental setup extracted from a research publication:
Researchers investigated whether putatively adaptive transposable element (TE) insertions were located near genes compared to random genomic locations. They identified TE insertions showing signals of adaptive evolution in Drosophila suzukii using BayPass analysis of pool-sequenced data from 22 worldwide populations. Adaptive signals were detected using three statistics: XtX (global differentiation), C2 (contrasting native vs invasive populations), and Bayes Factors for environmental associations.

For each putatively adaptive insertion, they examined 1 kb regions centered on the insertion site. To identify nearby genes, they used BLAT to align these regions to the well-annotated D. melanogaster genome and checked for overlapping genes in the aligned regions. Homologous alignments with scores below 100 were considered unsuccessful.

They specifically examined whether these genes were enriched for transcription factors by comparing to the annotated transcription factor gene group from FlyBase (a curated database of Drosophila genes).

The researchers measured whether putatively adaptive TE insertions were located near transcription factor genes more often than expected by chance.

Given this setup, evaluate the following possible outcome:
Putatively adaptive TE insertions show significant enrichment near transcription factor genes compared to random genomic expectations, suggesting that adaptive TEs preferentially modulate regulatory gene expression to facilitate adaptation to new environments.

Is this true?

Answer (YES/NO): NO